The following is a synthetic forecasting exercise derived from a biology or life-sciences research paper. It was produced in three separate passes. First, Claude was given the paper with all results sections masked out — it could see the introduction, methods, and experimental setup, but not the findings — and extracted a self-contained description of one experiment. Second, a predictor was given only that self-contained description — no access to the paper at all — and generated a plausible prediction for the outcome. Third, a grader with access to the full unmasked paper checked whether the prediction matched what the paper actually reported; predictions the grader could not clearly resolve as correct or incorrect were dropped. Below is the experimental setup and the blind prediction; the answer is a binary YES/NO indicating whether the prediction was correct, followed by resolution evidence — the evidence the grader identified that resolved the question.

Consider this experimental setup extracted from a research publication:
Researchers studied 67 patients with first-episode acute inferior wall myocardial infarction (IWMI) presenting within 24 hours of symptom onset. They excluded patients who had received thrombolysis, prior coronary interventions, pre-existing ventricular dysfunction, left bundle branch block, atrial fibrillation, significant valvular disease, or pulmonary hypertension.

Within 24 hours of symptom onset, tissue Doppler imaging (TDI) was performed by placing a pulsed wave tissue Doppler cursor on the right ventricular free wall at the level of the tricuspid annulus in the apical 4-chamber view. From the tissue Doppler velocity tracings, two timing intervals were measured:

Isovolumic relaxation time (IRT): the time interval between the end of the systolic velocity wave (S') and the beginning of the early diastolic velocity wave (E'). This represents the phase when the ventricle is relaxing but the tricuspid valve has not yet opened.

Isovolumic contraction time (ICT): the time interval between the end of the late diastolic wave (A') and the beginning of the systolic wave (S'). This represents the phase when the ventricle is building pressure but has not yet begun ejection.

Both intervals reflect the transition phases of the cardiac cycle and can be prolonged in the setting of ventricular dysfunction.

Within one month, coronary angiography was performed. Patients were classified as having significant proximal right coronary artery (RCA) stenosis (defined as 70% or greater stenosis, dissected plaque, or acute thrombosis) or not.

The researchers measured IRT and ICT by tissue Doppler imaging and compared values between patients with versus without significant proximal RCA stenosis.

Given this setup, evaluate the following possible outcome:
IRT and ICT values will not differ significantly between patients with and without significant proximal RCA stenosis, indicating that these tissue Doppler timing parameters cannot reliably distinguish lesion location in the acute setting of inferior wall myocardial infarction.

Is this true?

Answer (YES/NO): NO